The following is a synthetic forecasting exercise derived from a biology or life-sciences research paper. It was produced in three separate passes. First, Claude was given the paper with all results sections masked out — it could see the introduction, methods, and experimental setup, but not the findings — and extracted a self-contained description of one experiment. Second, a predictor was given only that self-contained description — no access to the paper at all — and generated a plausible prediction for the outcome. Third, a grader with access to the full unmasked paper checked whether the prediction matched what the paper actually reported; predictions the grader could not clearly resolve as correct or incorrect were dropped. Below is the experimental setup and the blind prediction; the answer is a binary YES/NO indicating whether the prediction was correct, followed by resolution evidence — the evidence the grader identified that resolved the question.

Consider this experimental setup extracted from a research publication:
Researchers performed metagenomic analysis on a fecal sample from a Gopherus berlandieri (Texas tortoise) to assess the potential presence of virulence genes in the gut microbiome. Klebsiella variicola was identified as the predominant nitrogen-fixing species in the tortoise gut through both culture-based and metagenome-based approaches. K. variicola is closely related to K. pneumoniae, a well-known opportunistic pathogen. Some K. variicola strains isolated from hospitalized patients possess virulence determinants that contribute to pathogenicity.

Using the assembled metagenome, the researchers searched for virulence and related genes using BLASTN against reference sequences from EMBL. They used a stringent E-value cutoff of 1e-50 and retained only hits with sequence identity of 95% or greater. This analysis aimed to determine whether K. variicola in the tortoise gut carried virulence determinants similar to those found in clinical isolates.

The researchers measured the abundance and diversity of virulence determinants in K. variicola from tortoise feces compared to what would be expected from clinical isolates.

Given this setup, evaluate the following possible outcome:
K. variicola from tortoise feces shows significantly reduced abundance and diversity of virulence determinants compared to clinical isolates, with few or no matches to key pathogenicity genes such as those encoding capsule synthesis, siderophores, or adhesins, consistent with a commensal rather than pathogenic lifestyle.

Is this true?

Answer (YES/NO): NO